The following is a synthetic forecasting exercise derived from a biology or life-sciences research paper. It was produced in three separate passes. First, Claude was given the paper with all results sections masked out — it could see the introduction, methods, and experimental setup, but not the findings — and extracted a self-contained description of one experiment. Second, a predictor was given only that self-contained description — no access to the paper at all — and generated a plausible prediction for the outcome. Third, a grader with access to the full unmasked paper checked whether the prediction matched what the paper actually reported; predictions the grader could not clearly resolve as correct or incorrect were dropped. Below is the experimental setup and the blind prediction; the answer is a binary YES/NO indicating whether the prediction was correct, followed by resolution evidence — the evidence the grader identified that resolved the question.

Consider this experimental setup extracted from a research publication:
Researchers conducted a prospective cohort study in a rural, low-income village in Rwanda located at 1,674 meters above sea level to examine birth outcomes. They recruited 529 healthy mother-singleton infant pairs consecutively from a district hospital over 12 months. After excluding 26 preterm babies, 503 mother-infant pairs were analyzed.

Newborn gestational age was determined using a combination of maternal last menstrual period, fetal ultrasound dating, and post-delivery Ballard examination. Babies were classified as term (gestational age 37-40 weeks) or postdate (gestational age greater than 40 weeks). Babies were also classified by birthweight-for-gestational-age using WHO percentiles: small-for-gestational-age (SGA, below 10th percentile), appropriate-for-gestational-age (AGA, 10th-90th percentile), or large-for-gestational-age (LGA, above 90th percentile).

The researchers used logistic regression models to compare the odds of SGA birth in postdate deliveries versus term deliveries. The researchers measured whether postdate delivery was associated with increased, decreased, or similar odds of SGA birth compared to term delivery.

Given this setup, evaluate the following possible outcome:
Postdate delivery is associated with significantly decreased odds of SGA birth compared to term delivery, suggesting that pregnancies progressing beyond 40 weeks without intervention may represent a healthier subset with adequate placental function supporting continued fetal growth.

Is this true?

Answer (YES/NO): NO